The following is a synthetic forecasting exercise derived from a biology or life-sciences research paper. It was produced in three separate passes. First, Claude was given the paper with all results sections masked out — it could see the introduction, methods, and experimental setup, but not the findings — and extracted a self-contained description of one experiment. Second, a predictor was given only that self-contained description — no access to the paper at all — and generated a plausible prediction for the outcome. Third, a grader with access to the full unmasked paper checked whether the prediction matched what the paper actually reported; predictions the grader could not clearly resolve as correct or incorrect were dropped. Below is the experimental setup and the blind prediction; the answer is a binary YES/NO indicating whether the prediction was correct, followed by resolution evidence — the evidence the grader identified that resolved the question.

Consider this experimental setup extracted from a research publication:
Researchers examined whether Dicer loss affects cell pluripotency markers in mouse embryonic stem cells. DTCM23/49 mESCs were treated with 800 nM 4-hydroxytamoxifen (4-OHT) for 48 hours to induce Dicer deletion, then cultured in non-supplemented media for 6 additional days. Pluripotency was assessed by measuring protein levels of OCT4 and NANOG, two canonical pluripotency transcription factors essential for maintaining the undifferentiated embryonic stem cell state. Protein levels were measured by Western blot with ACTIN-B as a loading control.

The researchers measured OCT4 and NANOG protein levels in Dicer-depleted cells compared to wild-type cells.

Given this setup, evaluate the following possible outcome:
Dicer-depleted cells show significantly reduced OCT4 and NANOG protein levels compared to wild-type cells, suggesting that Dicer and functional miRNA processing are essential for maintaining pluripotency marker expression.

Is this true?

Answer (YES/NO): NO